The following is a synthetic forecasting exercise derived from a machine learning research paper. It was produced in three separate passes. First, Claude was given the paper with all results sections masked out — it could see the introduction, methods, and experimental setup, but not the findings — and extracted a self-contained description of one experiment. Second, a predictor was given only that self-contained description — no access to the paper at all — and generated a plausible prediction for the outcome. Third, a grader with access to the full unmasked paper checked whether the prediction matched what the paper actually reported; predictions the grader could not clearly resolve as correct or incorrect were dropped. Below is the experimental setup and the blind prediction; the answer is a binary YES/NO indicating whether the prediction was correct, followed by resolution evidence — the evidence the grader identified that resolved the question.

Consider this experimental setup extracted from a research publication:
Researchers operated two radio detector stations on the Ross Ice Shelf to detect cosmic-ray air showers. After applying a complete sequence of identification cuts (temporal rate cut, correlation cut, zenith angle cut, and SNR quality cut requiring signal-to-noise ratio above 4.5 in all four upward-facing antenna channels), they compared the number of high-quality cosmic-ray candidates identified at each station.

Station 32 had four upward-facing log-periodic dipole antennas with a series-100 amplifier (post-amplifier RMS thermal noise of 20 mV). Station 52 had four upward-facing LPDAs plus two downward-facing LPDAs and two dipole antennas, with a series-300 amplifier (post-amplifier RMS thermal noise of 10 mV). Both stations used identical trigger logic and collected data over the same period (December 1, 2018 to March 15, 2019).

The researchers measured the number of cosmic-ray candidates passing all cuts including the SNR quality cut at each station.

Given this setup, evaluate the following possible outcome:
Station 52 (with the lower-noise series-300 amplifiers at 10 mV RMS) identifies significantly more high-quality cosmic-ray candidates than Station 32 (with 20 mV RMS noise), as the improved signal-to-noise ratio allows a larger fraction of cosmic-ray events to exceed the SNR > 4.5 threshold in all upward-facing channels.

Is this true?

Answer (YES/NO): NO